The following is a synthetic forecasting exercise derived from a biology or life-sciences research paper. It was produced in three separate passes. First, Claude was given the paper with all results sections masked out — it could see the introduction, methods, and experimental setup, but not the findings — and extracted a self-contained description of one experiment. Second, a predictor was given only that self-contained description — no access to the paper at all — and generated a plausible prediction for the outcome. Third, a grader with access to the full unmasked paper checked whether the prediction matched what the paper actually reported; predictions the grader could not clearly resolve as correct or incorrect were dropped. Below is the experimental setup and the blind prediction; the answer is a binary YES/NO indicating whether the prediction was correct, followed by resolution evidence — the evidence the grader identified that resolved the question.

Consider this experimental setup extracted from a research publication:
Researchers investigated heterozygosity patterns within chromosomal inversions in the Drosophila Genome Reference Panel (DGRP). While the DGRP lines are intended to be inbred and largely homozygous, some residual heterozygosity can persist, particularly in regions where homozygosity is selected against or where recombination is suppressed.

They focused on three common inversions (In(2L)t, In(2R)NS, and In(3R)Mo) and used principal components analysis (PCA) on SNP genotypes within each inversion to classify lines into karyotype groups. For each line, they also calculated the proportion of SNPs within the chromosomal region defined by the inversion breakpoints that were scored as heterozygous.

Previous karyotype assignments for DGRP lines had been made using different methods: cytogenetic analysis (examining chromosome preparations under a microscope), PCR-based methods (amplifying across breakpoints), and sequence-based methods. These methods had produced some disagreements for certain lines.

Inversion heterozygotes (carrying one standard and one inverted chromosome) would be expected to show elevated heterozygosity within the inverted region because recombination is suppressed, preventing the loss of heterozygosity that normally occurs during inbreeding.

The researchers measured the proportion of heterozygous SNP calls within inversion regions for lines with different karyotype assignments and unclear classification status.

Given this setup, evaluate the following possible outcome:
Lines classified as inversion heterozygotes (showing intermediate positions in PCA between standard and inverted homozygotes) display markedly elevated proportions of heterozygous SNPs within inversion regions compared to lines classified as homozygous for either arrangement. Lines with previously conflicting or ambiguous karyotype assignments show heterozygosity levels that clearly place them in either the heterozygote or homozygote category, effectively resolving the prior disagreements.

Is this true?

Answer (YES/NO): NO